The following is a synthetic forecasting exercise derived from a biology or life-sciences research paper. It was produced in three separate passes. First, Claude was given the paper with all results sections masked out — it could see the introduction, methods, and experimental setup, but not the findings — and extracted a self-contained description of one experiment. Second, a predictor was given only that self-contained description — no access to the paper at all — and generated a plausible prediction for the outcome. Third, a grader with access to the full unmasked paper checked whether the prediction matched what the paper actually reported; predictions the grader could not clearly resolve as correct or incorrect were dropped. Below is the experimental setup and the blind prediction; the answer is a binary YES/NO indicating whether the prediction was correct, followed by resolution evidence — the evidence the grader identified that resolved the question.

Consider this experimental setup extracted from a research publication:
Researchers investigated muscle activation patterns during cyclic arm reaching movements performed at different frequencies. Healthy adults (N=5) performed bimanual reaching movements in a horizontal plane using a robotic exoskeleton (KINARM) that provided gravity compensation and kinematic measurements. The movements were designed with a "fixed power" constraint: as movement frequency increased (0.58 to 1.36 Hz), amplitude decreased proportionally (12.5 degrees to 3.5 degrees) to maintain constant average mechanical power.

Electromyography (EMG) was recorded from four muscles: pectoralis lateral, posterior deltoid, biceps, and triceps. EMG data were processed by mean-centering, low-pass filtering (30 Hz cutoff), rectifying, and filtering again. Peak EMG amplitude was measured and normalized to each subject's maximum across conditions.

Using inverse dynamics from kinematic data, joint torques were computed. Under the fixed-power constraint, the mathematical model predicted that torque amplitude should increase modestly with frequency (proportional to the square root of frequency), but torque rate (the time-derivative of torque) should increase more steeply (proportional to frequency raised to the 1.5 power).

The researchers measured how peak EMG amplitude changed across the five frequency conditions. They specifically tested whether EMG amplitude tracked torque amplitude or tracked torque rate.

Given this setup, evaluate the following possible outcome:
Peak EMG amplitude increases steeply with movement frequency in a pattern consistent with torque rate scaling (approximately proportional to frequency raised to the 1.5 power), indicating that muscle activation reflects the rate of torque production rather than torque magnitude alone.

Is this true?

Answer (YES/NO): YES